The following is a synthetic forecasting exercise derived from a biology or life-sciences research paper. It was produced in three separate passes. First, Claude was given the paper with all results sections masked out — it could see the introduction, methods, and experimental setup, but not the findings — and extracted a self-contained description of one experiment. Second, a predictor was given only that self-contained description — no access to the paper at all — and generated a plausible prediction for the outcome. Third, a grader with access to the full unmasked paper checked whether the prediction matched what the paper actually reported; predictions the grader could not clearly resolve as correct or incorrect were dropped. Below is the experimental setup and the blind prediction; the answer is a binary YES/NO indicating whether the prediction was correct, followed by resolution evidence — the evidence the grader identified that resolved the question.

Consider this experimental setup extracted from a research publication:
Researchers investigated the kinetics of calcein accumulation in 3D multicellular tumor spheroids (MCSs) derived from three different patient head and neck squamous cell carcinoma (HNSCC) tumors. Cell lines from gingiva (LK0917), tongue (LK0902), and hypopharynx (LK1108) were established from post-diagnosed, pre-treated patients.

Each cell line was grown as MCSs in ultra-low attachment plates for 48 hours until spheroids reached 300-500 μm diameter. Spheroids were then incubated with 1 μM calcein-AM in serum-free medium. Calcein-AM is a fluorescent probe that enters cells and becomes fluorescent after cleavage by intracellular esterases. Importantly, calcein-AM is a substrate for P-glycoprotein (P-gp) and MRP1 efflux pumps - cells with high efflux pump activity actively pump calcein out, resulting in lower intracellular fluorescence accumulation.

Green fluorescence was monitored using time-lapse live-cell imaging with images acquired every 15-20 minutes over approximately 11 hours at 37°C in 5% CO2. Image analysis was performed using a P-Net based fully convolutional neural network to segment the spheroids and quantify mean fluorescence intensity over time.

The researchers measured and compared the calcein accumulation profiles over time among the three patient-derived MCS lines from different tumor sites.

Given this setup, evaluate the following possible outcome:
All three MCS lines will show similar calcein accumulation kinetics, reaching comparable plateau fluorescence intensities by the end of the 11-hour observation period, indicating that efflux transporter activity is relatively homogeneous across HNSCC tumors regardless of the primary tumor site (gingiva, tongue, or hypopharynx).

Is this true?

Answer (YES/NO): NO